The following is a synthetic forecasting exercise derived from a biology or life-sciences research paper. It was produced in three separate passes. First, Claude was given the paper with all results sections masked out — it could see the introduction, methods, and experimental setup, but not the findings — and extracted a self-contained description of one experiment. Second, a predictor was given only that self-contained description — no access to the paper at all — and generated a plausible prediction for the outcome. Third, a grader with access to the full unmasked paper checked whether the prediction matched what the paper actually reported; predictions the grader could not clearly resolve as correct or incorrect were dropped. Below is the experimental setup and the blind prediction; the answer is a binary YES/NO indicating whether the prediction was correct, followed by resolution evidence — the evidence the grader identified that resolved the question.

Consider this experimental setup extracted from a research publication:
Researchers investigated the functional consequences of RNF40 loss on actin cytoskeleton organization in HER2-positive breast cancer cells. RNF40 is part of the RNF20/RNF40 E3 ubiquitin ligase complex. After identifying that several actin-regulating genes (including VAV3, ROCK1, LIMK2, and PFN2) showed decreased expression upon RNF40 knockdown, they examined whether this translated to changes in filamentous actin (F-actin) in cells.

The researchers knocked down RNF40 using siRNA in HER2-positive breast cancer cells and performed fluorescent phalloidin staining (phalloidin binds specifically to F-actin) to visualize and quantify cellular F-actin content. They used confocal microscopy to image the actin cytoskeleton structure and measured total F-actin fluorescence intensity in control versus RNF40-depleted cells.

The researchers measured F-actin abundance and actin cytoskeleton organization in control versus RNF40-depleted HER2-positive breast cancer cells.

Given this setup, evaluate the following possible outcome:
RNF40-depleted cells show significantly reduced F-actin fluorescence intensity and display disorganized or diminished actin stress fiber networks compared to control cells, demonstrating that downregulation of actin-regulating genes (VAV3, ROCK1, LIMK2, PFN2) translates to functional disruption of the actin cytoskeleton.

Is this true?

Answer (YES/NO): YES